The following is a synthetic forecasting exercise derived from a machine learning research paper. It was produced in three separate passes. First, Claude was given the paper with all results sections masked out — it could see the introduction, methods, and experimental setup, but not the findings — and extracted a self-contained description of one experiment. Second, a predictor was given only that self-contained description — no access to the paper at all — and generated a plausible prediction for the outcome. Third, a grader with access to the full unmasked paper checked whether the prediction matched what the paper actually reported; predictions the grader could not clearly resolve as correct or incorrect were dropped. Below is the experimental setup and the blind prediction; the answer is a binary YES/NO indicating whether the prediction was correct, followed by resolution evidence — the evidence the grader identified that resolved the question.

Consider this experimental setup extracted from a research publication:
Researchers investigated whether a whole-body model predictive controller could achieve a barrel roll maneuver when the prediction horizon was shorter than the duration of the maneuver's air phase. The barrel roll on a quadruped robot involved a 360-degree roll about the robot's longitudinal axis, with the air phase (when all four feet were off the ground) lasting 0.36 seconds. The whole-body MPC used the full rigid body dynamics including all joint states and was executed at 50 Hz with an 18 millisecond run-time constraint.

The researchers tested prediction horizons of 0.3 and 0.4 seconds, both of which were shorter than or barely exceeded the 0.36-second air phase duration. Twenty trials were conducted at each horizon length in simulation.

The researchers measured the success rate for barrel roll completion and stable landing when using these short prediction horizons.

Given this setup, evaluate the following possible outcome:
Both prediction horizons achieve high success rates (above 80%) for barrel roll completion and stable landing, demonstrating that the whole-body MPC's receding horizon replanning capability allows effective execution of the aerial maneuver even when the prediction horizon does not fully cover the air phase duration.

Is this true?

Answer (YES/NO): NO